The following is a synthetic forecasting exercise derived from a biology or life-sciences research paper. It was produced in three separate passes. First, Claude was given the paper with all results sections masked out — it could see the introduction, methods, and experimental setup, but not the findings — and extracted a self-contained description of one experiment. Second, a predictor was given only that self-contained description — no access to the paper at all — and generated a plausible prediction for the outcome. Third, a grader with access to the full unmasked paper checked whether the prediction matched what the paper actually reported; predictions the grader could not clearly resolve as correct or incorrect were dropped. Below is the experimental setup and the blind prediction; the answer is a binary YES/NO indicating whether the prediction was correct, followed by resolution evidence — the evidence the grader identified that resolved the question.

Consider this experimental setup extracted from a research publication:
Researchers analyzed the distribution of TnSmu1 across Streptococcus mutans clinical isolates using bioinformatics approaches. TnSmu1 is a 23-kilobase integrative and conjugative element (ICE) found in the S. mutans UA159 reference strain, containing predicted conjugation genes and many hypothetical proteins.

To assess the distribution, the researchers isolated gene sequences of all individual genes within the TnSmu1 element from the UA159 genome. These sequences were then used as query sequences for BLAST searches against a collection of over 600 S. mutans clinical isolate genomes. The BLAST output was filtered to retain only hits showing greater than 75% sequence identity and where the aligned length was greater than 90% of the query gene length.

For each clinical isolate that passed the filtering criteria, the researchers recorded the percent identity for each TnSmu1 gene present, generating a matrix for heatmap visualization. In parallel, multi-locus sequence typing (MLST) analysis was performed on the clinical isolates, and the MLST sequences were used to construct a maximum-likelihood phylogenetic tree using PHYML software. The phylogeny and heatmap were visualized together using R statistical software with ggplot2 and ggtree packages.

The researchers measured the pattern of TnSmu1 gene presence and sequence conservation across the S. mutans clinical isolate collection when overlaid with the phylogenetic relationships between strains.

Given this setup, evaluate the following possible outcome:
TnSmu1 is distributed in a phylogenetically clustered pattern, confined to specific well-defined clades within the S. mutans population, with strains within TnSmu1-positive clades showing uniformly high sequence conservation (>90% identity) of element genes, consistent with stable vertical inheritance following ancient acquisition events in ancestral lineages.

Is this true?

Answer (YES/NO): NO